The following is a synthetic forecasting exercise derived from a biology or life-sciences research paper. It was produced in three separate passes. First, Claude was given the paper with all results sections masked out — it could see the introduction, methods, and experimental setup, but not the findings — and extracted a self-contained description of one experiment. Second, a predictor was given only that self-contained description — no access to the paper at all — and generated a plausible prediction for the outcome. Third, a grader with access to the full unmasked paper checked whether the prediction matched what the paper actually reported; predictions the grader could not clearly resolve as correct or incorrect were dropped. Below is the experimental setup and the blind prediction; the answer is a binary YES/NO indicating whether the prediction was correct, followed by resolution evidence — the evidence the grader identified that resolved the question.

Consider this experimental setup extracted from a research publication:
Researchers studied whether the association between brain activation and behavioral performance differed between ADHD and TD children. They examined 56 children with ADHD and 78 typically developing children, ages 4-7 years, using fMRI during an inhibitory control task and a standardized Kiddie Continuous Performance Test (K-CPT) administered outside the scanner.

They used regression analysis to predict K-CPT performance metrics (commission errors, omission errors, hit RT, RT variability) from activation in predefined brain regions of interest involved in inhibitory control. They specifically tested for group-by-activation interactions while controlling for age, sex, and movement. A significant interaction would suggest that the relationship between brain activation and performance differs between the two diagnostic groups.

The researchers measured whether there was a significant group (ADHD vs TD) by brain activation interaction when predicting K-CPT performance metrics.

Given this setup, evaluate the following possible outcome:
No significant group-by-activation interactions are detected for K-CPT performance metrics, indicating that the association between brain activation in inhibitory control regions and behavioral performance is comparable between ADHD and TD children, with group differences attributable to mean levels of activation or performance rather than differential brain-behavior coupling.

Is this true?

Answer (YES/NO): YES